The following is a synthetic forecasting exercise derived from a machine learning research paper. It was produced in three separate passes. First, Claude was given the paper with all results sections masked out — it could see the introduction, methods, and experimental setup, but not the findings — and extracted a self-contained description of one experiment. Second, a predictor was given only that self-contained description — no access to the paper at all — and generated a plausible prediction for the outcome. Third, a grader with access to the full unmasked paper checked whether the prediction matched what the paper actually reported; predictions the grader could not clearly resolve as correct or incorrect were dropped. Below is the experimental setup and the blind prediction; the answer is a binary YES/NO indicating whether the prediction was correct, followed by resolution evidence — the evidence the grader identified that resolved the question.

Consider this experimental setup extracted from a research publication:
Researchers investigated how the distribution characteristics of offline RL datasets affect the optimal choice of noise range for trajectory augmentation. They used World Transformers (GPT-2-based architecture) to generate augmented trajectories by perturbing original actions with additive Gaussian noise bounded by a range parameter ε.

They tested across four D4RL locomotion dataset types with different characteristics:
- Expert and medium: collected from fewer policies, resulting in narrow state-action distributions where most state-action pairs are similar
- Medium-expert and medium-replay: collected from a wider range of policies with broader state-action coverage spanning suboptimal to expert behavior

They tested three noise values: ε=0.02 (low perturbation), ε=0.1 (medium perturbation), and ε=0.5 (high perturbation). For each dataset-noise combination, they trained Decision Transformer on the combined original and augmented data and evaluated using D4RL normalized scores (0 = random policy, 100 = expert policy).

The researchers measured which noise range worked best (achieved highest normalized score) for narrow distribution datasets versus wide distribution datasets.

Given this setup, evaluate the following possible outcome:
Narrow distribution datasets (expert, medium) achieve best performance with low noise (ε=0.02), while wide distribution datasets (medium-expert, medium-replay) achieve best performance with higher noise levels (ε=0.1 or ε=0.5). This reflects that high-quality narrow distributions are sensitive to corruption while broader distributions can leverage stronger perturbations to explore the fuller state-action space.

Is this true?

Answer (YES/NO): YES